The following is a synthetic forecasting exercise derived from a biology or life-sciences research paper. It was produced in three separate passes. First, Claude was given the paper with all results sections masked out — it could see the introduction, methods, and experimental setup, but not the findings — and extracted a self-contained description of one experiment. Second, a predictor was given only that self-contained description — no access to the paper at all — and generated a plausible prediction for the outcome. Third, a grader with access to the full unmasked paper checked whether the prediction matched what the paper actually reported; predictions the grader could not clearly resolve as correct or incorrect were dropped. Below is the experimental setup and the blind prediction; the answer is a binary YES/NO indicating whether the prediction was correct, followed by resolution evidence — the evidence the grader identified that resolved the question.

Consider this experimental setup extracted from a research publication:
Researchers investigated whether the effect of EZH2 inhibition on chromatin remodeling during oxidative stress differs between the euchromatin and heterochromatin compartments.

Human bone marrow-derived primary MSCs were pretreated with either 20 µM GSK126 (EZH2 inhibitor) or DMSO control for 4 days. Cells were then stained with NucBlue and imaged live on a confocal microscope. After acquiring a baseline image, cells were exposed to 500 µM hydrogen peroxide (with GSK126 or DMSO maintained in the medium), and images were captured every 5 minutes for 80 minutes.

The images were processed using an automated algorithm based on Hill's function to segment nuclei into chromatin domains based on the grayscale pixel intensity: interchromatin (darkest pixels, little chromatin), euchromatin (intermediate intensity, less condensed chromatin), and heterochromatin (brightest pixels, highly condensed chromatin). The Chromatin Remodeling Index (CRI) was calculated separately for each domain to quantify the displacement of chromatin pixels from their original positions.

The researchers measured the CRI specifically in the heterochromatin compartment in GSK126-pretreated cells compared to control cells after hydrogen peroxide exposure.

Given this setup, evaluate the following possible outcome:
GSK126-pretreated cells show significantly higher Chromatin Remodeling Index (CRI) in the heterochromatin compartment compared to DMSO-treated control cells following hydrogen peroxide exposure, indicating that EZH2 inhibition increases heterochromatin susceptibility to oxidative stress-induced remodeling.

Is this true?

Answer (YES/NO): NO